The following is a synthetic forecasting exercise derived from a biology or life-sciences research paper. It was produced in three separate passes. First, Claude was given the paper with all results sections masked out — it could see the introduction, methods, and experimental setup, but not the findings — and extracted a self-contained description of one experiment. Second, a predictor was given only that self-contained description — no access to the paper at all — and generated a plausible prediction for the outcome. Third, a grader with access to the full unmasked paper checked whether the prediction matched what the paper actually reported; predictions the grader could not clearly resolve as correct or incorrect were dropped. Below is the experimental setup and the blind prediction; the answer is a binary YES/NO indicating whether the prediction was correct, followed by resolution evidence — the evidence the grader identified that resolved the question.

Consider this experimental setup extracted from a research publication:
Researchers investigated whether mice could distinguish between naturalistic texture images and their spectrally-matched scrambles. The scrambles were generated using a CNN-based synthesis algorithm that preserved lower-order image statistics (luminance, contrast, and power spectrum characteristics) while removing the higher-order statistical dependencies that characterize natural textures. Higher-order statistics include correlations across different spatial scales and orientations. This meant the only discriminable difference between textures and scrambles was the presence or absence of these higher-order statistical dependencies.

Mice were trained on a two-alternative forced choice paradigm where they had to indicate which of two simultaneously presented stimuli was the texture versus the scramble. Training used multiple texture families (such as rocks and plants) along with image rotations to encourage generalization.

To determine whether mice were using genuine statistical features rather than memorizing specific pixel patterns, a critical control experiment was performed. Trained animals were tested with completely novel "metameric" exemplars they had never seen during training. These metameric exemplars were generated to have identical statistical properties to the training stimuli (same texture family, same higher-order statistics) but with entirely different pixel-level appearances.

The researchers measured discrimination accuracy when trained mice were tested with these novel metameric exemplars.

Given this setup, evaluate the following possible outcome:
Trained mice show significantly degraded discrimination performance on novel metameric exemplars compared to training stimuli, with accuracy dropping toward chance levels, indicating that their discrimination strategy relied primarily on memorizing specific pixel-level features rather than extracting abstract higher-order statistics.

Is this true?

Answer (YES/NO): NO